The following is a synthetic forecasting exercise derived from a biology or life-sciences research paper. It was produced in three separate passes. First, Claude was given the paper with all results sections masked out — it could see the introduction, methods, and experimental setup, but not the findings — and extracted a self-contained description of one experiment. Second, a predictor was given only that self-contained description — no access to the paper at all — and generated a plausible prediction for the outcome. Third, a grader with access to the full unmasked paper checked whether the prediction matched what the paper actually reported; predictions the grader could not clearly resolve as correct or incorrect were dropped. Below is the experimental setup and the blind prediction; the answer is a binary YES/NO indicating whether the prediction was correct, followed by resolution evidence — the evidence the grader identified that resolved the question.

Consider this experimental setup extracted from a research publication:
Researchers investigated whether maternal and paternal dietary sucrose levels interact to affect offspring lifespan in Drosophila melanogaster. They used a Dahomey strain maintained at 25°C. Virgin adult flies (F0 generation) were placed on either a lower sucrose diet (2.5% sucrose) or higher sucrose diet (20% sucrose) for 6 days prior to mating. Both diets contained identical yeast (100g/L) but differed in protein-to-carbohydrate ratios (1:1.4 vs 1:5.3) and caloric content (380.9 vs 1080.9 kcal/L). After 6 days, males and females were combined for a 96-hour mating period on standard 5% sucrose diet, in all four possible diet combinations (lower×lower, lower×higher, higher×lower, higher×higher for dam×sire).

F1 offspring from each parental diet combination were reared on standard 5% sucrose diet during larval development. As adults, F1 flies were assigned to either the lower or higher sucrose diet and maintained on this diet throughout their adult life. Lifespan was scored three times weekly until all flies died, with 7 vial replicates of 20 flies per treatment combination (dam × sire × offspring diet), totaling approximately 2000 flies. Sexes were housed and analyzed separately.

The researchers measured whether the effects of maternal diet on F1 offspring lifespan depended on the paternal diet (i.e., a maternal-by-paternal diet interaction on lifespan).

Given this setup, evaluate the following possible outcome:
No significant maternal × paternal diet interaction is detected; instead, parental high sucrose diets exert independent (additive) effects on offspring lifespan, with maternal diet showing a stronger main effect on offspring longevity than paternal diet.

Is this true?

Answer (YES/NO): NO